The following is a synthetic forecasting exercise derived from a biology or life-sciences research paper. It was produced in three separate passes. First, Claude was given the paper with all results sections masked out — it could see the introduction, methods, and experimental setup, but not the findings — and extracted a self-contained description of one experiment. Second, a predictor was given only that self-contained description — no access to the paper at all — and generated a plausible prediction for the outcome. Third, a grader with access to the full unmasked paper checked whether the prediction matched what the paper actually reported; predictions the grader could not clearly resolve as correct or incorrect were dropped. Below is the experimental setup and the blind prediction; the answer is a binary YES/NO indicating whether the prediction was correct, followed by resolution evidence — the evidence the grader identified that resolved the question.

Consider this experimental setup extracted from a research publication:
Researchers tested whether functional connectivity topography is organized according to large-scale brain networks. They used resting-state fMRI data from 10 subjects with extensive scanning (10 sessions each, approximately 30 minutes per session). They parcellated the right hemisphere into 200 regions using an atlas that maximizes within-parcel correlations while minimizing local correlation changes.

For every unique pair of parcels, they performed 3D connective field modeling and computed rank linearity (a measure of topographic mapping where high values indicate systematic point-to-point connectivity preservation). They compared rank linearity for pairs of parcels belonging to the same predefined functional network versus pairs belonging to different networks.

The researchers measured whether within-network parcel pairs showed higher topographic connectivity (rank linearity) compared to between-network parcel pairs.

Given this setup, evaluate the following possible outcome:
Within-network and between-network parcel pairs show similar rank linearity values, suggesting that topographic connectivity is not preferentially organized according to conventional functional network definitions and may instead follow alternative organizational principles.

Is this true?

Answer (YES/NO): NO